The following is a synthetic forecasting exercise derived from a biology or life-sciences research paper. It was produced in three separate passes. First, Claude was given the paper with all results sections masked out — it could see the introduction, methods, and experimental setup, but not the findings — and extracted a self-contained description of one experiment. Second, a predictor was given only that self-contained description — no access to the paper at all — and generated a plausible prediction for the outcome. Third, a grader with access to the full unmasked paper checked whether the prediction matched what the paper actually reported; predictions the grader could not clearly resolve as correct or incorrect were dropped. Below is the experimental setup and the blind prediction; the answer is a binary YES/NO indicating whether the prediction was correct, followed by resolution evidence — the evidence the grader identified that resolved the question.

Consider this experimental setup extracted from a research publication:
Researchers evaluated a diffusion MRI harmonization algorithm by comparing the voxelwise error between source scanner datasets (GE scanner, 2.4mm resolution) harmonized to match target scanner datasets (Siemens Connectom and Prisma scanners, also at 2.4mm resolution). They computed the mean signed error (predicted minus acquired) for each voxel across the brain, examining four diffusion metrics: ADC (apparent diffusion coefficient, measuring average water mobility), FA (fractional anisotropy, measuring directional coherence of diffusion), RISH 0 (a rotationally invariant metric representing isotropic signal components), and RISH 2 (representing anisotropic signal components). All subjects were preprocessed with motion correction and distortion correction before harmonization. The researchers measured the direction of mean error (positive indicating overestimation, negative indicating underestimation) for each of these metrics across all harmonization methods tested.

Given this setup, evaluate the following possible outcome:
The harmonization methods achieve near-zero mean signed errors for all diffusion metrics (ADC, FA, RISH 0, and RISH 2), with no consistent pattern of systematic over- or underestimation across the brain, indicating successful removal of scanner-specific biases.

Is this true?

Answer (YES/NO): NO